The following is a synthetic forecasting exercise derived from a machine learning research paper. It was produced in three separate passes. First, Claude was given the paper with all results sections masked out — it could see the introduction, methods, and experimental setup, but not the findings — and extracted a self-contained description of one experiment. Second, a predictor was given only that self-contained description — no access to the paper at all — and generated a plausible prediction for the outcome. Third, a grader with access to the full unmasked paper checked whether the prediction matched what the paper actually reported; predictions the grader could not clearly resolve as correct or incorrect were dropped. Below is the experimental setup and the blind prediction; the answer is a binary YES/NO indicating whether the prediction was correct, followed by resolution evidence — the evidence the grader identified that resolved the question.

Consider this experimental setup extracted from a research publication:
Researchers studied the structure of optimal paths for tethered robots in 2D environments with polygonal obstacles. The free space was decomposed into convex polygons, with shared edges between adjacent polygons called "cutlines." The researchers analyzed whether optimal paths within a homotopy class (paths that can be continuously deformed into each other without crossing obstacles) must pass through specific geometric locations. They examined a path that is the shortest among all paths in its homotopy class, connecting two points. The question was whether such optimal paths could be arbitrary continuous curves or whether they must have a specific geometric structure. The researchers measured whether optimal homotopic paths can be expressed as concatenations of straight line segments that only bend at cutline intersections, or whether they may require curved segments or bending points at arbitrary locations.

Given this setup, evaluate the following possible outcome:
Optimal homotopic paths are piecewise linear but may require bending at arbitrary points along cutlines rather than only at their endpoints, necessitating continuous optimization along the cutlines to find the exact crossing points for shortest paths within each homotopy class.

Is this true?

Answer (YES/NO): YES